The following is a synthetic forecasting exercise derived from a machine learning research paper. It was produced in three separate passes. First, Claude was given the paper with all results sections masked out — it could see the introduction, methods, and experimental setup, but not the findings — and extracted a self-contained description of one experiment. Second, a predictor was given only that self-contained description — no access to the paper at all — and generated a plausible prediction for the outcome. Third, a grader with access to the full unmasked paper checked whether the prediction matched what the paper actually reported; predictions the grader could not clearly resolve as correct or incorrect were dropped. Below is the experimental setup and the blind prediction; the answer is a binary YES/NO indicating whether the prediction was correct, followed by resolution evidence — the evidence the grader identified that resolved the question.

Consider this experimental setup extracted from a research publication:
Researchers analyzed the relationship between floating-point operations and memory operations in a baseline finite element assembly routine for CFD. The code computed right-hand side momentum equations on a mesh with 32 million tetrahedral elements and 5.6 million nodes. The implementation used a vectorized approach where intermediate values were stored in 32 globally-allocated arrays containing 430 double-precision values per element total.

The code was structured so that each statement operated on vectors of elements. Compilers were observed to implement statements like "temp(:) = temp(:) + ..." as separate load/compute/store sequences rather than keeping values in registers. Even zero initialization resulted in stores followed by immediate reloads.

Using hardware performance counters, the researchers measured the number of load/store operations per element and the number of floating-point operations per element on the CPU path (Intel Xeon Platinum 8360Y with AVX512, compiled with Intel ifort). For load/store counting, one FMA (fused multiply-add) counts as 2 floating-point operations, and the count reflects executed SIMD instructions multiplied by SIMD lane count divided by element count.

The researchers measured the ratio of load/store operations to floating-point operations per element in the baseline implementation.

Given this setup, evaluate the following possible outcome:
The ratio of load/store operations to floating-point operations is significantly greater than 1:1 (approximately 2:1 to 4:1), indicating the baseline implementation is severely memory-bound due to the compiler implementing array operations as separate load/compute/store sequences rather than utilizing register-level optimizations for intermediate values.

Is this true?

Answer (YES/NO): NO